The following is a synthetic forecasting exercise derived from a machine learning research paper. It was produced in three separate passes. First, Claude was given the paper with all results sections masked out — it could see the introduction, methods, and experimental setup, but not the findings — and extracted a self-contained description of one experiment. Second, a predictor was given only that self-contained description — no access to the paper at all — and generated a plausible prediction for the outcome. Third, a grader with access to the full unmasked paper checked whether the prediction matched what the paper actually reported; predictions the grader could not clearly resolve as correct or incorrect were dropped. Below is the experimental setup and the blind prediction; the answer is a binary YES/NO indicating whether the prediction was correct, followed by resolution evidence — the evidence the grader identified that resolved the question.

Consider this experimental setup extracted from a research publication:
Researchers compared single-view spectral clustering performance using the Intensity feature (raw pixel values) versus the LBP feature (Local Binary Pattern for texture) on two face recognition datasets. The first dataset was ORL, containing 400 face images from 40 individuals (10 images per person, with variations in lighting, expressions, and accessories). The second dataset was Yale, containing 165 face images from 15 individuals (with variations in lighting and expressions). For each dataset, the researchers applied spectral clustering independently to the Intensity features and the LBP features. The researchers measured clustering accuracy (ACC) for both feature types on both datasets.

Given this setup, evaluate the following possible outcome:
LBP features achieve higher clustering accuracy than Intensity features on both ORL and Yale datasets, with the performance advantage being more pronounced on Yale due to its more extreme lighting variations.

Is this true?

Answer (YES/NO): NO